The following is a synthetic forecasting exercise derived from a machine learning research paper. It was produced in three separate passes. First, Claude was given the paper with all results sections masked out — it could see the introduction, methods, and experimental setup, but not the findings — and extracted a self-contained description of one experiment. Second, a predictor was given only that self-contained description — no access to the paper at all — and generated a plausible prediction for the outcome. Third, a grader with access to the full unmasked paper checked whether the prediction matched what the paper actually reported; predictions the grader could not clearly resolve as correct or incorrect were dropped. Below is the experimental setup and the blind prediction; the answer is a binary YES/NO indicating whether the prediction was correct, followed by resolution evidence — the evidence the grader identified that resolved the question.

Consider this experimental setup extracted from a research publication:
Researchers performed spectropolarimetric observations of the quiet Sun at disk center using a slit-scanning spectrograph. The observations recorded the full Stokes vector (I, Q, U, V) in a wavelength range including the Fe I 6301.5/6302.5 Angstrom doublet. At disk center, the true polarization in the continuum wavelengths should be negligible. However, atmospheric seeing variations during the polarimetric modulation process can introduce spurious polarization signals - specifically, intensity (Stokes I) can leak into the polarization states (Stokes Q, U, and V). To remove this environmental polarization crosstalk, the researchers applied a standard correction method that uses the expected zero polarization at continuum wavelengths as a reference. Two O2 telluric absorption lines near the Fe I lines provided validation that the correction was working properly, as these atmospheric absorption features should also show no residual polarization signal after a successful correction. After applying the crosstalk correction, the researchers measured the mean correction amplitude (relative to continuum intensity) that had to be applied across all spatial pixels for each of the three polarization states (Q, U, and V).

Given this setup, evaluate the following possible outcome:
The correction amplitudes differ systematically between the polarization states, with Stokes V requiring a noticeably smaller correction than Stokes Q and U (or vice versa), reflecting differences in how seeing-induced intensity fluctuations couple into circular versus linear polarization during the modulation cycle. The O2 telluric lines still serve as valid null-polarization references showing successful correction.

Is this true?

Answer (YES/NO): YES